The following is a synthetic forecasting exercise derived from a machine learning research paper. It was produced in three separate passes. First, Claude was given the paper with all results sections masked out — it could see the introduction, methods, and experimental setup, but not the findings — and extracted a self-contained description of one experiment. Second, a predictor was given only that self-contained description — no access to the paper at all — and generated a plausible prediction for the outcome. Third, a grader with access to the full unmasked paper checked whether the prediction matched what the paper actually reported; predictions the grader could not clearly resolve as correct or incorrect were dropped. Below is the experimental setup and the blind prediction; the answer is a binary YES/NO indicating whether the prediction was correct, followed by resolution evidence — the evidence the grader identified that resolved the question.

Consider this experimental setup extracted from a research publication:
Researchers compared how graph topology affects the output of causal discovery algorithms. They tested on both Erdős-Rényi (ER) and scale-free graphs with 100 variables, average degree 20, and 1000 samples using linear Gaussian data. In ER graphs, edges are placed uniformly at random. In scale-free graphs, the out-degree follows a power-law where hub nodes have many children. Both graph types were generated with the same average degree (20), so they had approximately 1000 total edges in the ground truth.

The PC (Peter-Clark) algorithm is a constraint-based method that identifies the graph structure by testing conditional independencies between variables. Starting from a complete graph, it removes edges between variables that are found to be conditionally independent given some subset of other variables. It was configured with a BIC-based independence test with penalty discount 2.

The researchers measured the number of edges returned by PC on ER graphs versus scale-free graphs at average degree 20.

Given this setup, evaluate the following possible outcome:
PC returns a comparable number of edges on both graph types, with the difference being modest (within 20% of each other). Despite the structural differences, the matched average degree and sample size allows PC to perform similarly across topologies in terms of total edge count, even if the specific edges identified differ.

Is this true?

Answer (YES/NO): YES